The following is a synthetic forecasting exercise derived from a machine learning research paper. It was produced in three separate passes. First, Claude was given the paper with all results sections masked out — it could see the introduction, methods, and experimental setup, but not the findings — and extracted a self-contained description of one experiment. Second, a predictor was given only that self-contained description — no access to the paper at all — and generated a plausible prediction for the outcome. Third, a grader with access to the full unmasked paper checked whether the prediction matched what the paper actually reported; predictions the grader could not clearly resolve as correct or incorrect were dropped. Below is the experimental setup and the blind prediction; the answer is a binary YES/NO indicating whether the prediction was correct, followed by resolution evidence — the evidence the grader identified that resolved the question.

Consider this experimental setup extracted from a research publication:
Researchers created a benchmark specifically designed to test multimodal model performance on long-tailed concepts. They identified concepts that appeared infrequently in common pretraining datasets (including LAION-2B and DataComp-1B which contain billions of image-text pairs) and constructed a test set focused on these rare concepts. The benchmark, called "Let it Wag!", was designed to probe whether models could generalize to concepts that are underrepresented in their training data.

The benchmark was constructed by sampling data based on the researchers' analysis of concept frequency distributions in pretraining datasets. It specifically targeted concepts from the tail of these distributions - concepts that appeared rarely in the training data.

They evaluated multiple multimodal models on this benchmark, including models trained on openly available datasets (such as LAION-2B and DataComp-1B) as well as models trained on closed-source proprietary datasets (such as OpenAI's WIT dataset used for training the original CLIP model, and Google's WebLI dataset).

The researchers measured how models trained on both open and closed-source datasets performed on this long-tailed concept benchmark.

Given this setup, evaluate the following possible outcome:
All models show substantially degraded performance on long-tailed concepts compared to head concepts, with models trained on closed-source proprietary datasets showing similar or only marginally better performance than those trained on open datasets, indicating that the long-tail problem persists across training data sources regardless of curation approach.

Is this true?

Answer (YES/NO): YES